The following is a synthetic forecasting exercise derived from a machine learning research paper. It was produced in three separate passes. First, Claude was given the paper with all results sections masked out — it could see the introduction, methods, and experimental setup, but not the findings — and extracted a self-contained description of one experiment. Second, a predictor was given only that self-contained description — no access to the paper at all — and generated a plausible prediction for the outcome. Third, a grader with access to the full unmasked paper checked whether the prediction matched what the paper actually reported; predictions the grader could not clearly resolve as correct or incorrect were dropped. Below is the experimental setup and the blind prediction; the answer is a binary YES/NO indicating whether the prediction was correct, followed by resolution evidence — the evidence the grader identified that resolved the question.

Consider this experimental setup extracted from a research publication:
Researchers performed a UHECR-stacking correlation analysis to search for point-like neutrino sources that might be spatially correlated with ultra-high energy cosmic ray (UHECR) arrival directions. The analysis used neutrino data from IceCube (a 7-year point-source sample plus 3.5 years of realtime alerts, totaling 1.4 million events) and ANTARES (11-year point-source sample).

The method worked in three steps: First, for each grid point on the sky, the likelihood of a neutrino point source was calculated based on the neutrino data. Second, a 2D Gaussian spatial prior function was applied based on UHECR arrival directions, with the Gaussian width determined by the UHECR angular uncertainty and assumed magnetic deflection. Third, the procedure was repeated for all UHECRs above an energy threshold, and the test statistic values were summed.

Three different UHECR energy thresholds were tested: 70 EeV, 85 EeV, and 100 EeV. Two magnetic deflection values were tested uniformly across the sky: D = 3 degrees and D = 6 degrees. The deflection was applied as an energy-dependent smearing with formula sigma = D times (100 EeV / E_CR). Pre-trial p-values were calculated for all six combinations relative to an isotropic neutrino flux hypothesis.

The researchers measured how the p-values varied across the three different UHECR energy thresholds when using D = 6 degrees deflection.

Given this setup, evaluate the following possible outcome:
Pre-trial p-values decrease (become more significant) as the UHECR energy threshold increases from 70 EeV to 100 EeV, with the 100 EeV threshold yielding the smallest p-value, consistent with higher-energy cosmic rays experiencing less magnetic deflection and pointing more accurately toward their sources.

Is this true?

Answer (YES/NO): NO